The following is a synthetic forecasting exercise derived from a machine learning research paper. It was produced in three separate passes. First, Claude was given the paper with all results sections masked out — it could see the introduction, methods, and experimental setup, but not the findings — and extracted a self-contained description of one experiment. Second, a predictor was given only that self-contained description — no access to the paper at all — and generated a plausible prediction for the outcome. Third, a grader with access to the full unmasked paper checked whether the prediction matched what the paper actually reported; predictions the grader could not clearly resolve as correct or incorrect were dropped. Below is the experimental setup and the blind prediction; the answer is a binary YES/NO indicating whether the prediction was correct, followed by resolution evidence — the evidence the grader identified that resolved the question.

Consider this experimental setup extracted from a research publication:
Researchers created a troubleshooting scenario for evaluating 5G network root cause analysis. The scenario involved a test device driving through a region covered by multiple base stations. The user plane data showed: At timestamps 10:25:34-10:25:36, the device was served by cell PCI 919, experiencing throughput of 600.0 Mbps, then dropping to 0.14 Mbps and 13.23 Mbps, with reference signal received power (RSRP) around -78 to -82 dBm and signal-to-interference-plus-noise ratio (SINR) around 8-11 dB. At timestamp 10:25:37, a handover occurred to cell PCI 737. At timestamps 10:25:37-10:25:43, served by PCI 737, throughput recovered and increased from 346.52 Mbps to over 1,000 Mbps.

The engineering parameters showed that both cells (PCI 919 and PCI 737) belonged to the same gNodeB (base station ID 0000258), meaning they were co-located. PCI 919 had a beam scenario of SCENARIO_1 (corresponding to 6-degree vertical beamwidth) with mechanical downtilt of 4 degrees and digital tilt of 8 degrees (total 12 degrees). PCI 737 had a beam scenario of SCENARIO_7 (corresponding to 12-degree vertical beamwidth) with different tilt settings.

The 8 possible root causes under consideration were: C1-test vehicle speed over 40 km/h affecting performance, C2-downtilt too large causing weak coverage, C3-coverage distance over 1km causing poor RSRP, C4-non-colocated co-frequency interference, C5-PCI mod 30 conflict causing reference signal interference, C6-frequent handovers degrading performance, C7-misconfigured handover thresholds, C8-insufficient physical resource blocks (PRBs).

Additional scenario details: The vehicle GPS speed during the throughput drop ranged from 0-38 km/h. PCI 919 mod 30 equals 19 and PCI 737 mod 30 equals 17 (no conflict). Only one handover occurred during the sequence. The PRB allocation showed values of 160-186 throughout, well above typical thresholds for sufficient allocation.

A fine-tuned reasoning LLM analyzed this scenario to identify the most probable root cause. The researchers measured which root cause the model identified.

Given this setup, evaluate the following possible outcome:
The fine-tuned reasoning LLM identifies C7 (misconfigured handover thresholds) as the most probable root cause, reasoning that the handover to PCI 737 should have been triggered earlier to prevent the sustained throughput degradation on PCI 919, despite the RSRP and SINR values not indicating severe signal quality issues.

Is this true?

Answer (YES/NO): NO